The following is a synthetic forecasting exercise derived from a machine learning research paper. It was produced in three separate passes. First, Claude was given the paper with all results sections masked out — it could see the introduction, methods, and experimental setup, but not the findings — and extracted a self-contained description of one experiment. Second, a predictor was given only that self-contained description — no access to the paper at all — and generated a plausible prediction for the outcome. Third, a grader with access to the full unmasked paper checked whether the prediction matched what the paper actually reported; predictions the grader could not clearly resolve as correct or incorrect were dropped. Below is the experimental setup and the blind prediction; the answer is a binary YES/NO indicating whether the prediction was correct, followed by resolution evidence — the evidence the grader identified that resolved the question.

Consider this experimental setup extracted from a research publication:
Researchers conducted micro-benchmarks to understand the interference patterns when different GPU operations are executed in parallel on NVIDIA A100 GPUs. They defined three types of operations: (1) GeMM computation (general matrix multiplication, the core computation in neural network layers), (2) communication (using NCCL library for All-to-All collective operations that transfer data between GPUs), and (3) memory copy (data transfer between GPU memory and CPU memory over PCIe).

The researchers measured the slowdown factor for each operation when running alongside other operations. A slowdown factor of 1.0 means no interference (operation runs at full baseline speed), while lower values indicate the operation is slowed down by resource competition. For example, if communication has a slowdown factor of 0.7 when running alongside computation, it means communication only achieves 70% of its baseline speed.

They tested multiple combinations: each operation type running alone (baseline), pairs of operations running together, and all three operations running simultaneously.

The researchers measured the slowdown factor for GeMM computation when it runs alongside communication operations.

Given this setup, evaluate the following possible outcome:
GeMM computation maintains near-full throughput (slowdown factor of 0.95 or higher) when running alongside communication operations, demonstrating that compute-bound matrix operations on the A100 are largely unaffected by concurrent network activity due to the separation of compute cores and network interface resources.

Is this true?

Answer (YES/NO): YES